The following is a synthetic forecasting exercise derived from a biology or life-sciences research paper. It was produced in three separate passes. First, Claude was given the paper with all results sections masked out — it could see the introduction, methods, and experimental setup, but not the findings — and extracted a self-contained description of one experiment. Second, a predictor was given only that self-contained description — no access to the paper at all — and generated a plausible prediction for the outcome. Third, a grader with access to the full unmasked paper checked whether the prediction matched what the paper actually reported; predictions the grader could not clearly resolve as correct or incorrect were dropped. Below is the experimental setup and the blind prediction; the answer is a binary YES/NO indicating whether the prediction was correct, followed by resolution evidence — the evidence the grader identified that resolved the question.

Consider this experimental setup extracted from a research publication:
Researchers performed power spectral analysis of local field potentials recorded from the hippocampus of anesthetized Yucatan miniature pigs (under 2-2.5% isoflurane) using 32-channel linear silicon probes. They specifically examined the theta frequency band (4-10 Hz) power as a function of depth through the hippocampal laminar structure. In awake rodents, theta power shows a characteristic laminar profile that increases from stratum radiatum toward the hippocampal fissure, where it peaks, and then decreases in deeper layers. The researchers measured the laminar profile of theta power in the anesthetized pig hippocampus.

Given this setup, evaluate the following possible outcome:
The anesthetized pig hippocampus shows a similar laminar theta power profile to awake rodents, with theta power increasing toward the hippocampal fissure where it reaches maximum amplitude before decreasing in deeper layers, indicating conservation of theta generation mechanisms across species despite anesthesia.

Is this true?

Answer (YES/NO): NO